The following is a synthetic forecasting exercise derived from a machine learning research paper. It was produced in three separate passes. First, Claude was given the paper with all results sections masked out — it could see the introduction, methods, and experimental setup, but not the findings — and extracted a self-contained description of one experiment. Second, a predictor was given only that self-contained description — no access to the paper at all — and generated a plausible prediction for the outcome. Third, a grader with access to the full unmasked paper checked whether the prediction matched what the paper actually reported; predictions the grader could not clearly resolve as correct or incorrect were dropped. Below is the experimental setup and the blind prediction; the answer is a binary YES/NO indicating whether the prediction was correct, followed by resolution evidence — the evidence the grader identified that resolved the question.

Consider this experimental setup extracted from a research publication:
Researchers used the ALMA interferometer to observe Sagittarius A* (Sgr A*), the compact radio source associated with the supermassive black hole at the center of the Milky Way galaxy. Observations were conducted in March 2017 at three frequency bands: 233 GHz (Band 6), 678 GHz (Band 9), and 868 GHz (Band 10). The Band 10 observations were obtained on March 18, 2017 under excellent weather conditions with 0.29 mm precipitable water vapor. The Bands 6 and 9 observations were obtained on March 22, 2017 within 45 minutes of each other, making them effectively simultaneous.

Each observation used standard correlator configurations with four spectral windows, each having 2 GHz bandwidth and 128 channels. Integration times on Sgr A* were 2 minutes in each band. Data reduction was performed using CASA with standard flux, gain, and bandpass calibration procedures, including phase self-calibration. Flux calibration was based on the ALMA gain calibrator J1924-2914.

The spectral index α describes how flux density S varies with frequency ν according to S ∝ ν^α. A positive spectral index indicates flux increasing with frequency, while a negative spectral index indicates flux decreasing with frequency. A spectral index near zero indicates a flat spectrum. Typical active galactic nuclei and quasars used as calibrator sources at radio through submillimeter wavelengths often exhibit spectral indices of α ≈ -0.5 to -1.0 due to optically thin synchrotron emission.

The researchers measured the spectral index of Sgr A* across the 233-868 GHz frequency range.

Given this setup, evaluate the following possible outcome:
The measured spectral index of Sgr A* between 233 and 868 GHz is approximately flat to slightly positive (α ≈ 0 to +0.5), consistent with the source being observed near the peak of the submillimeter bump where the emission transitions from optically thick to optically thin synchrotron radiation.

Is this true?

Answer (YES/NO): NO